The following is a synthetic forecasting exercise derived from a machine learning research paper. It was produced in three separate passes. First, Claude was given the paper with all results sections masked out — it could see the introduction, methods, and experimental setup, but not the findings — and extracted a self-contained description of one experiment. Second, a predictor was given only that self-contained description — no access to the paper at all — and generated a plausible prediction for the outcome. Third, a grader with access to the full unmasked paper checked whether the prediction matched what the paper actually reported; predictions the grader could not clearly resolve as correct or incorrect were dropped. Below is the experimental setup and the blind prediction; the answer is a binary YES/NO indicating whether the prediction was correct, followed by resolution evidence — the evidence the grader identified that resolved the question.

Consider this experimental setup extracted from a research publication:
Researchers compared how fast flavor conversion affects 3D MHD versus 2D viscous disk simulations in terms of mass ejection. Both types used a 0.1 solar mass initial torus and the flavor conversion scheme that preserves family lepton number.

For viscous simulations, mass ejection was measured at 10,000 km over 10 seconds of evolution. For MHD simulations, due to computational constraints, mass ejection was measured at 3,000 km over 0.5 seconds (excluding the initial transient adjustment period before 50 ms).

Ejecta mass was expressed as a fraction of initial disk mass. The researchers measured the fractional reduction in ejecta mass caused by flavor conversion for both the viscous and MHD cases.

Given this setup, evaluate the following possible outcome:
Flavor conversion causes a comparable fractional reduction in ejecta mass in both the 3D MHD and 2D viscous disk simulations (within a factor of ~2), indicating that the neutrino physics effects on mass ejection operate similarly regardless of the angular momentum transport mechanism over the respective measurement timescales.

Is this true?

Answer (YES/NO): NO